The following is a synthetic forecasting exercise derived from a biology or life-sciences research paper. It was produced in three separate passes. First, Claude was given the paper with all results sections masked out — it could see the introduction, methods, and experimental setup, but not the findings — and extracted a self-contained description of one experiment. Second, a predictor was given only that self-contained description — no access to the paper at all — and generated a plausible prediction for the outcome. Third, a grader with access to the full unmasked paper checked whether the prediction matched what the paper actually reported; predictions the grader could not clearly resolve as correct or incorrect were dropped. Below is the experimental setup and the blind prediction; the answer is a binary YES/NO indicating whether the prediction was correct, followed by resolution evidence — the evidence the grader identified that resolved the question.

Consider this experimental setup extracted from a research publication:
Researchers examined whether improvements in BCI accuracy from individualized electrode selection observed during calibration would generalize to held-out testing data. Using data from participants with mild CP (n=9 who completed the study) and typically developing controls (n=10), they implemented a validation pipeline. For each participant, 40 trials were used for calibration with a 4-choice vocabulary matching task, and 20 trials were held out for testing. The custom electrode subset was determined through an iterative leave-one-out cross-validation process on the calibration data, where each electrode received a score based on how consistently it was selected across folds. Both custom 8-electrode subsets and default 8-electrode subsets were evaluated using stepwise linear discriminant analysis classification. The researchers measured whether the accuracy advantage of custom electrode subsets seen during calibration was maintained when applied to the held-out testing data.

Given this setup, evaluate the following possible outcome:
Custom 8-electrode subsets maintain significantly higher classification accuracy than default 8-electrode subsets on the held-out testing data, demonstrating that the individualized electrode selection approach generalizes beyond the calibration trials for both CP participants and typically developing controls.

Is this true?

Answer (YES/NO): NO